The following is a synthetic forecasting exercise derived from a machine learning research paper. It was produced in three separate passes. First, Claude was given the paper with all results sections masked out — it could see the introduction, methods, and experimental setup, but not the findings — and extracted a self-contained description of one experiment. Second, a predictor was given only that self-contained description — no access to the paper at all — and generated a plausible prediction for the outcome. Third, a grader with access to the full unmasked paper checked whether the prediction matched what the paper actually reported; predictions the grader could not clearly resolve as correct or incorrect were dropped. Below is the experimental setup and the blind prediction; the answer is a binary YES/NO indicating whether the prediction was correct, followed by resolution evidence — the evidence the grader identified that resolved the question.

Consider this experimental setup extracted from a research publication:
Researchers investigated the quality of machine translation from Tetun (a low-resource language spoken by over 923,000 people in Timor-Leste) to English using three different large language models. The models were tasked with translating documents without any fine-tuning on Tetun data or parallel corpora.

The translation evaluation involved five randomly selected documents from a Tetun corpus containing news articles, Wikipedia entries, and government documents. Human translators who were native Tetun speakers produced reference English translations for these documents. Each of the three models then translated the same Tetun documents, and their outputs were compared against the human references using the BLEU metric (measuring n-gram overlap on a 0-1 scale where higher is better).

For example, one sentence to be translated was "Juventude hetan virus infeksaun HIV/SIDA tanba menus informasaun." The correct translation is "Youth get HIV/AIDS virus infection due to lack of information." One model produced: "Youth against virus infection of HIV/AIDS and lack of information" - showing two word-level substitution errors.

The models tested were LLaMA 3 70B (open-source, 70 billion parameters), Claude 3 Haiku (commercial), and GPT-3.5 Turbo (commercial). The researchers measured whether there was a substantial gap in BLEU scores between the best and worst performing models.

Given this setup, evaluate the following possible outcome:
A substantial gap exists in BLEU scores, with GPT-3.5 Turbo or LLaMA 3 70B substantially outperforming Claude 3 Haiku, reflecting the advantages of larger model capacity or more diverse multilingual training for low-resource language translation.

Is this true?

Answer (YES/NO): NO